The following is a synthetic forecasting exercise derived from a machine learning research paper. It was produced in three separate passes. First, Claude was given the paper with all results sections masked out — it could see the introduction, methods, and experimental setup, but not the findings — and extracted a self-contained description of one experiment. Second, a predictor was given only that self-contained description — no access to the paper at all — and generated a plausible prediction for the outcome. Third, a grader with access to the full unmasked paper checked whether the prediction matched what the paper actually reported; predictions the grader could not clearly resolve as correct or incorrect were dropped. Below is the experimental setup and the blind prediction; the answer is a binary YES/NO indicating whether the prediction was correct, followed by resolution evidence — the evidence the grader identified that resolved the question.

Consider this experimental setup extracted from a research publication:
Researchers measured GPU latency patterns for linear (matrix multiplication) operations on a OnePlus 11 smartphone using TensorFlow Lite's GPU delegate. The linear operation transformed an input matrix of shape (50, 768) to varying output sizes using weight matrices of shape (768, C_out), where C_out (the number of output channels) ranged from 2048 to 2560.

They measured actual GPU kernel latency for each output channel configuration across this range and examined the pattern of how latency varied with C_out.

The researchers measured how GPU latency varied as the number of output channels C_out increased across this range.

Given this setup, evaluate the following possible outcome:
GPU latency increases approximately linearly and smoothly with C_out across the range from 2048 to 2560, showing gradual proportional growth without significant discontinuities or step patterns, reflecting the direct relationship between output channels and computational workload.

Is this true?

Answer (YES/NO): NO